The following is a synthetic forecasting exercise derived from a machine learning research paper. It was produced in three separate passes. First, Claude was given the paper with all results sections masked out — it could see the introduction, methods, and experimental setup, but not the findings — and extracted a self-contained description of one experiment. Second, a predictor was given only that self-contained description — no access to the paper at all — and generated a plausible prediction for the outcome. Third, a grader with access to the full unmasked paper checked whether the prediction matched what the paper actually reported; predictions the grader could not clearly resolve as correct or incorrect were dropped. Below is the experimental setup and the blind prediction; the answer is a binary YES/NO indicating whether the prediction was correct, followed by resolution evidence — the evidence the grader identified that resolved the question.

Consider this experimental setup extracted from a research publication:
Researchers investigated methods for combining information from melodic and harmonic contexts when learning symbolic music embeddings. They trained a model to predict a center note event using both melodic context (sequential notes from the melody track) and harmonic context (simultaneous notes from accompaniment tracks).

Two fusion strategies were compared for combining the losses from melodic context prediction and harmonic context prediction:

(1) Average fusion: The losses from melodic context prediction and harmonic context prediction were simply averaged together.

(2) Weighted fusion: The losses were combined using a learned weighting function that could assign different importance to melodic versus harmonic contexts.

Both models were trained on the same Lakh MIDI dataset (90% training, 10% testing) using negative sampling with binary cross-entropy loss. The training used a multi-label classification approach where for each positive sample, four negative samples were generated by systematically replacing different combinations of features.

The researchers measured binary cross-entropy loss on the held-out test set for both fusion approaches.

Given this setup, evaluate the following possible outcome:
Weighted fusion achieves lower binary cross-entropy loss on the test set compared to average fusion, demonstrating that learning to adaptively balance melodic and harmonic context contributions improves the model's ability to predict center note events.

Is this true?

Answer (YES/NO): YES